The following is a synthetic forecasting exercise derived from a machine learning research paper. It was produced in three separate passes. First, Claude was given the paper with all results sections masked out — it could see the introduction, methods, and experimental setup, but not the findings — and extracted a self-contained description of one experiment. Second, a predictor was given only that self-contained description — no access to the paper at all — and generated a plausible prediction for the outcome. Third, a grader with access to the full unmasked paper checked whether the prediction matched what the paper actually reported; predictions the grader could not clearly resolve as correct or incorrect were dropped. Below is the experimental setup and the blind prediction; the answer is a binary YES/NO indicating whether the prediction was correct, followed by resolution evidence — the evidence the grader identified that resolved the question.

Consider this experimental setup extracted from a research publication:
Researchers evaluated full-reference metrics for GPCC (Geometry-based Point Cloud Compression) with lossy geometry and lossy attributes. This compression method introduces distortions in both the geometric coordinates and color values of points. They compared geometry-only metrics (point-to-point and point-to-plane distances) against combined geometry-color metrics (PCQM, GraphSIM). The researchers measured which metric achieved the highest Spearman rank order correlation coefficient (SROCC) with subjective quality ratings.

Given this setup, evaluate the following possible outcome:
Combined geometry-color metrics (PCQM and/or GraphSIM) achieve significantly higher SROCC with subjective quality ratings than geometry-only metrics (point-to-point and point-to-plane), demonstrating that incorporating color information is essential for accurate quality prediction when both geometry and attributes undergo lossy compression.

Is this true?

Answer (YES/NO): NO